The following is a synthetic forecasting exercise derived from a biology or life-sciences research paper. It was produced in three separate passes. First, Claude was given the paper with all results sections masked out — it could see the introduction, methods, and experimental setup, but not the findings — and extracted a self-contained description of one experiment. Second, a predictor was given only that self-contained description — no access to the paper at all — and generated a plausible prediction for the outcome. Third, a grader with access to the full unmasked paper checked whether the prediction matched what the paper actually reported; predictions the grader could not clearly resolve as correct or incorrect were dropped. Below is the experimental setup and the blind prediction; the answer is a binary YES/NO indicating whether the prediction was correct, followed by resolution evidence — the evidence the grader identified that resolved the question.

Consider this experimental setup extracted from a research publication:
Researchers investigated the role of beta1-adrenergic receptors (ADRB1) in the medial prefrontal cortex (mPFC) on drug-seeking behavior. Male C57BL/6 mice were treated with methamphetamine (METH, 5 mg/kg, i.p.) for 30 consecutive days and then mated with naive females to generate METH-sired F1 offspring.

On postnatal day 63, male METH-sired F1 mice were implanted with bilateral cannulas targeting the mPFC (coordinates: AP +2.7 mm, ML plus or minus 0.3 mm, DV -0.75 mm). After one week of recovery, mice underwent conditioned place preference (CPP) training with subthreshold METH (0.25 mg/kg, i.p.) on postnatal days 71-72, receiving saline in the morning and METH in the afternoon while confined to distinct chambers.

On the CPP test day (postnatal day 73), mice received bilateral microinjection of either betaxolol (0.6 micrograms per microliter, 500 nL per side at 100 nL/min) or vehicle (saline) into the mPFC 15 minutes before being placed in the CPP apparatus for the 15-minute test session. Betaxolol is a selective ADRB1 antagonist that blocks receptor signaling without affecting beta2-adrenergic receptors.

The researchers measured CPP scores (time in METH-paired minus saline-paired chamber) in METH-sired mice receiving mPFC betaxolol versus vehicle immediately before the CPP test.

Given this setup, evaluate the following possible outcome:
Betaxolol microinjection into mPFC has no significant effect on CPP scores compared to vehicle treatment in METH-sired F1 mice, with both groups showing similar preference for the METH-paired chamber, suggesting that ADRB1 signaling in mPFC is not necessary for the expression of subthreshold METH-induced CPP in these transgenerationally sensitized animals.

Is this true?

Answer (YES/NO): NO